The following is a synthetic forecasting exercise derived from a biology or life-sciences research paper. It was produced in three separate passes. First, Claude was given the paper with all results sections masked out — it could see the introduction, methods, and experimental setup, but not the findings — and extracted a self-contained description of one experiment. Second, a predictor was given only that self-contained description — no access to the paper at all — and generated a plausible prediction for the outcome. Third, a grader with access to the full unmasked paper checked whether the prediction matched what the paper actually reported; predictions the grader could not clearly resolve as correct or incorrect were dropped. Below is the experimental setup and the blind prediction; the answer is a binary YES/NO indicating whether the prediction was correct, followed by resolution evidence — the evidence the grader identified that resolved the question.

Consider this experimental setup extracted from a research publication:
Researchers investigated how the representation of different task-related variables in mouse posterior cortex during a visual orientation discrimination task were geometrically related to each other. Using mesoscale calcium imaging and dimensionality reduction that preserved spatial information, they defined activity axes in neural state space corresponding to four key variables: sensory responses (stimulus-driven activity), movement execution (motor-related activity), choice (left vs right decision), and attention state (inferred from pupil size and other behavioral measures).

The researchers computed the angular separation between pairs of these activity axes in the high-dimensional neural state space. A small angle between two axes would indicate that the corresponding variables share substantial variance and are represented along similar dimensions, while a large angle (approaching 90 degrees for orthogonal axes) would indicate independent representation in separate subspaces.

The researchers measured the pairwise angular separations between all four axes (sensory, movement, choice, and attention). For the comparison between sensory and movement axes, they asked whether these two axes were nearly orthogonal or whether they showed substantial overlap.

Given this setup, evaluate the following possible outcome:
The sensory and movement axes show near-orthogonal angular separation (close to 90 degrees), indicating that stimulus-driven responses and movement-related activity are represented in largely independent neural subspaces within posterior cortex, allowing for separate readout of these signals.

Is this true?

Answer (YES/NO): NO